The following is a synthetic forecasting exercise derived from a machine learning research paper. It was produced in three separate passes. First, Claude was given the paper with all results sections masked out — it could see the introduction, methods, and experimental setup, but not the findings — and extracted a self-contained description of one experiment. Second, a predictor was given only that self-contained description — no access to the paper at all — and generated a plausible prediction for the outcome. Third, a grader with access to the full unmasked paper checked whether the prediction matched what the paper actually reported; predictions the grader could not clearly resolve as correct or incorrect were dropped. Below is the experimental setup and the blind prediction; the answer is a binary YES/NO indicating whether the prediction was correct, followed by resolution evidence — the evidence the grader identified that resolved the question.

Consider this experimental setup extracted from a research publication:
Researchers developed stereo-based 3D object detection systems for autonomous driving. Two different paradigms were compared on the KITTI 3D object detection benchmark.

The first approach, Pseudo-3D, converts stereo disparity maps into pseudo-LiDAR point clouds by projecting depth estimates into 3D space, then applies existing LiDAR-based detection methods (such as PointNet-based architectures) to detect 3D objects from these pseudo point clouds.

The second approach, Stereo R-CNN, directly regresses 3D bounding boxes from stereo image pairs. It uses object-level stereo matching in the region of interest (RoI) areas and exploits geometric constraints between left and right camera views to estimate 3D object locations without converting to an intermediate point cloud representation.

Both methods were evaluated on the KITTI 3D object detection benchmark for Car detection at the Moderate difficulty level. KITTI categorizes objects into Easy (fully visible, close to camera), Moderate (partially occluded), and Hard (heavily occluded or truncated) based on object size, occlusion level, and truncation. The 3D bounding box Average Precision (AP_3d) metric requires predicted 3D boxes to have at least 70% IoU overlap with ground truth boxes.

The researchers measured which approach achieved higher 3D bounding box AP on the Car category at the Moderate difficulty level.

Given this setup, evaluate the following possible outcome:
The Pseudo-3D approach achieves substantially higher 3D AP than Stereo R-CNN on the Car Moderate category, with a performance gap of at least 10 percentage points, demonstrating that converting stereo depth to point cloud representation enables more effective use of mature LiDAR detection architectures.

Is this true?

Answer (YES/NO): NO